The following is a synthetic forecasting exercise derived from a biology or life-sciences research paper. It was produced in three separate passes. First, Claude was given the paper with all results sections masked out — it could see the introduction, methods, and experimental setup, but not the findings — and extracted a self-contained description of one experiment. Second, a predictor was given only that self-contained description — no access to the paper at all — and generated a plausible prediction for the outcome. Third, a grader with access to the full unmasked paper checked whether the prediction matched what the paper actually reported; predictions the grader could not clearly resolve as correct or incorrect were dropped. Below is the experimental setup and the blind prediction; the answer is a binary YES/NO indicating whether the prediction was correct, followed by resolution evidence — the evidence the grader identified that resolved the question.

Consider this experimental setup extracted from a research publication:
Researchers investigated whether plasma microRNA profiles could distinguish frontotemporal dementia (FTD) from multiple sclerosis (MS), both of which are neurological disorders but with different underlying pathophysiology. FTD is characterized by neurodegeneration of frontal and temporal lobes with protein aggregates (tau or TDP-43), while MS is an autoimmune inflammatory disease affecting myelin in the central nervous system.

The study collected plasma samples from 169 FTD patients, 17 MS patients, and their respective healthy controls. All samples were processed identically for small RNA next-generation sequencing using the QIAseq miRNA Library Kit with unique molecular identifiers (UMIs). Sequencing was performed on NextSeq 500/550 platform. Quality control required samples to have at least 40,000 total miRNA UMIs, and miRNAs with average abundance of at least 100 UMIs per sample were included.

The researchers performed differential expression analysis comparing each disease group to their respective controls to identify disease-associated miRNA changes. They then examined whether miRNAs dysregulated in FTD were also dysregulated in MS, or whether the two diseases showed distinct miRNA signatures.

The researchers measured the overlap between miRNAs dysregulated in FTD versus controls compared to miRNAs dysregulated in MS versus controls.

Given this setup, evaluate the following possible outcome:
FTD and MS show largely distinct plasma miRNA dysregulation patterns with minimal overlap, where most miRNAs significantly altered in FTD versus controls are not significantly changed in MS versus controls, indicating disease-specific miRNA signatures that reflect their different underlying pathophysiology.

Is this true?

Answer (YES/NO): YES